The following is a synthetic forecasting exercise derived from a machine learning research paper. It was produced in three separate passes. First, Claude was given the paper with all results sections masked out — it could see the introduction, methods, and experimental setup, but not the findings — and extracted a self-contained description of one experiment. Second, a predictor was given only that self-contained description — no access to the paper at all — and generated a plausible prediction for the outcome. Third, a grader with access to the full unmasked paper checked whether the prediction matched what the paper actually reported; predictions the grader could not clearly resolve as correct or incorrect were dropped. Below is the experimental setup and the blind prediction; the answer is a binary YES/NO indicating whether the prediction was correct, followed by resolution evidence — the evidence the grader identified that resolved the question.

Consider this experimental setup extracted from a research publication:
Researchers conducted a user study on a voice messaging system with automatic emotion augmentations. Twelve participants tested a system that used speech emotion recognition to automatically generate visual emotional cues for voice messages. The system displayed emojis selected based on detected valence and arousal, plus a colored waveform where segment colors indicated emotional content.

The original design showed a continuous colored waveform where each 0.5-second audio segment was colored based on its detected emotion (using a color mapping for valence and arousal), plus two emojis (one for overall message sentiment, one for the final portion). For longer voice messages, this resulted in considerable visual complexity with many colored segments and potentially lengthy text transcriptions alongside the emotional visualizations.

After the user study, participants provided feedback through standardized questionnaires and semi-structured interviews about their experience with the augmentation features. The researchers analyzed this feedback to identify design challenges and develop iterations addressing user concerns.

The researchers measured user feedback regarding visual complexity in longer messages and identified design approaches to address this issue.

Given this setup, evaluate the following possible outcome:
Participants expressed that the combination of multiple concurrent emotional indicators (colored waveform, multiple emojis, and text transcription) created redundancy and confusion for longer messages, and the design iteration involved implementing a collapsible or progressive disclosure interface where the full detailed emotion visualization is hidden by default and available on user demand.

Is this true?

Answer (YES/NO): NO